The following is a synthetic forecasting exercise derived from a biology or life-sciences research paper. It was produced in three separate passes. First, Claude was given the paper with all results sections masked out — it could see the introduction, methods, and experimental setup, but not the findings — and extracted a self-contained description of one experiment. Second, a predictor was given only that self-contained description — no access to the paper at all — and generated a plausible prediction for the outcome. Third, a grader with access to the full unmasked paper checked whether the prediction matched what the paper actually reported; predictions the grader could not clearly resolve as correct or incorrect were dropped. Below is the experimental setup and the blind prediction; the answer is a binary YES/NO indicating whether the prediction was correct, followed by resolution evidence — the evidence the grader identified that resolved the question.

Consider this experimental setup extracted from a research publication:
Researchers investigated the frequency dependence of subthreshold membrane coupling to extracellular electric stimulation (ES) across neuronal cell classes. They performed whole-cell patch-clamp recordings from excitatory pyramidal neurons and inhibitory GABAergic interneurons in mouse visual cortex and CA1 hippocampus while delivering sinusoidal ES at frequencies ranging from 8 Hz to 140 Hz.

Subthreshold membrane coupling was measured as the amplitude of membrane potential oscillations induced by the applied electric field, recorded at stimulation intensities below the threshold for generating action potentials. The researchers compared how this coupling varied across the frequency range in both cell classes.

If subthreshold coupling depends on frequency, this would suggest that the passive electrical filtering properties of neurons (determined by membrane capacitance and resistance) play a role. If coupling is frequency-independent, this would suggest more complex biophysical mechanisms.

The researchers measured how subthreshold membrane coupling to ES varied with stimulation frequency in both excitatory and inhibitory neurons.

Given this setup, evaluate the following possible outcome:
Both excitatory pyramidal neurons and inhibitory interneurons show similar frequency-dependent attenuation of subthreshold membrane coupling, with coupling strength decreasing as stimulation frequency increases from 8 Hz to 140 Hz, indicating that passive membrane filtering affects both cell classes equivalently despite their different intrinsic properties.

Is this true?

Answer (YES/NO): NO